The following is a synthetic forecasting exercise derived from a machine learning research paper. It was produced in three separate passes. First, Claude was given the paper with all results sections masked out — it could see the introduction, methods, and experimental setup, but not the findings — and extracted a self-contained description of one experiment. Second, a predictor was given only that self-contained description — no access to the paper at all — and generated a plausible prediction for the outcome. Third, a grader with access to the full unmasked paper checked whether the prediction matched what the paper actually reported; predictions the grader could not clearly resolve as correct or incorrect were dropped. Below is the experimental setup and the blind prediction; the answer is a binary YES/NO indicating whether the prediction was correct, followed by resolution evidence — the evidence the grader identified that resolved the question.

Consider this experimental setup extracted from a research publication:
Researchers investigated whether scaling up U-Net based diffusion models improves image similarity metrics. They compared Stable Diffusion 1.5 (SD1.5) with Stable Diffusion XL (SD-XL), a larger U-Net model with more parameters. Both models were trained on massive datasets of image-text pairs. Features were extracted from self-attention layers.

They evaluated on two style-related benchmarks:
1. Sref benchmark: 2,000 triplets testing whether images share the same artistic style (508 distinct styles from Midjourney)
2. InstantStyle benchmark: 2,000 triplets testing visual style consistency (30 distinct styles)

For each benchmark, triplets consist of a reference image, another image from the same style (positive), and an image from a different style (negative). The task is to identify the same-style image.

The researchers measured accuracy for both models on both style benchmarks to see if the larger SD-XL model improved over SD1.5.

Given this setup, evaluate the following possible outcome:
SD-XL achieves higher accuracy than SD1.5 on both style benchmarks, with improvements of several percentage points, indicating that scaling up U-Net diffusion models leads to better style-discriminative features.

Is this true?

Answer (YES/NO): NO